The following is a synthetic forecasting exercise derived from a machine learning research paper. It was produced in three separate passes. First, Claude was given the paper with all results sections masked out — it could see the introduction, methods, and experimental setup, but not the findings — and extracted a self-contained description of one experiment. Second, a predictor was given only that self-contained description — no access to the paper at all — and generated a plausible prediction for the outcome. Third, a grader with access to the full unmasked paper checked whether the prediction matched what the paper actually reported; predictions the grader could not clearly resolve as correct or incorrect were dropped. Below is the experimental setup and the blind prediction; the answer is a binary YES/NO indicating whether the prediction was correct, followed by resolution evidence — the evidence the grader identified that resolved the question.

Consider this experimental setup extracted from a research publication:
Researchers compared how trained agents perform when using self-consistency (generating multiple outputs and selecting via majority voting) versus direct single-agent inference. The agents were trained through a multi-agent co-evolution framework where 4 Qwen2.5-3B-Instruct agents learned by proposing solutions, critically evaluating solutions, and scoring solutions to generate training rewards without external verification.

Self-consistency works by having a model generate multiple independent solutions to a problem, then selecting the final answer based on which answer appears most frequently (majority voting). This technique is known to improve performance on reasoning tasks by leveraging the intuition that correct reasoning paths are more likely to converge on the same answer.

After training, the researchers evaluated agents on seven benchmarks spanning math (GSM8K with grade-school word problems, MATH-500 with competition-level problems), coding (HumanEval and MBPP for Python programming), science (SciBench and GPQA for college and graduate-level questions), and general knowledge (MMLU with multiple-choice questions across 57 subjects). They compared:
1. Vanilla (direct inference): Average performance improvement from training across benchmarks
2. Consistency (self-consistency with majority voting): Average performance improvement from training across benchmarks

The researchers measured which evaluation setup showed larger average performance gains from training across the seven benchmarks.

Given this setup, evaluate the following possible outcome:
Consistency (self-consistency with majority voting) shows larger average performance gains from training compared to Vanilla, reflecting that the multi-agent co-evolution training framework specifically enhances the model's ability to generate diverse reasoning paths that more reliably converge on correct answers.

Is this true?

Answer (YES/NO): YES